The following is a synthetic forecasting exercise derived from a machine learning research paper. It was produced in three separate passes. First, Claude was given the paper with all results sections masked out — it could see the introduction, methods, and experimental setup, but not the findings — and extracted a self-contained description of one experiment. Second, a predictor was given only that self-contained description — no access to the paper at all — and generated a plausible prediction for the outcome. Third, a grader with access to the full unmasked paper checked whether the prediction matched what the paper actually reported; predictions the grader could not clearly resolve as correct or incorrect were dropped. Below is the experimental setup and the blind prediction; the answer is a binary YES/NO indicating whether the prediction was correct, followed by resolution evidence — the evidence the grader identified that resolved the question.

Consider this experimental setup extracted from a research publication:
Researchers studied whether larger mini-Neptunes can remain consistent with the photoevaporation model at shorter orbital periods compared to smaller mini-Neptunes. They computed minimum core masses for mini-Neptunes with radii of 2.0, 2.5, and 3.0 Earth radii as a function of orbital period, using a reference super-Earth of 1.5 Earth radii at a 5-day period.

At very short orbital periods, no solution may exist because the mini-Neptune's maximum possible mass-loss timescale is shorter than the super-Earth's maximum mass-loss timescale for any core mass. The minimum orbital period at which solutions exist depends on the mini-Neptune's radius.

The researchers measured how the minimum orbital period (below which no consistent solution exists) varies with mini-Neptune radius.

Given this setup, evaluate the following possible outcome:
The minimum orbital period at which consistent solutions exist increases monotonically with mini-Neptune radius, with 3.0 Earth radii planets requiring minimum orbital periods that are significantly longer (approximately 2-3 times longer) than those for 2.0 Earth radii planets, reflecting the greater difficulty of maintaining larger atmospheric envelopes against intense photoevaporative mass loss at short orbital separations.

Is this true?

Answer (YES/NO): NO